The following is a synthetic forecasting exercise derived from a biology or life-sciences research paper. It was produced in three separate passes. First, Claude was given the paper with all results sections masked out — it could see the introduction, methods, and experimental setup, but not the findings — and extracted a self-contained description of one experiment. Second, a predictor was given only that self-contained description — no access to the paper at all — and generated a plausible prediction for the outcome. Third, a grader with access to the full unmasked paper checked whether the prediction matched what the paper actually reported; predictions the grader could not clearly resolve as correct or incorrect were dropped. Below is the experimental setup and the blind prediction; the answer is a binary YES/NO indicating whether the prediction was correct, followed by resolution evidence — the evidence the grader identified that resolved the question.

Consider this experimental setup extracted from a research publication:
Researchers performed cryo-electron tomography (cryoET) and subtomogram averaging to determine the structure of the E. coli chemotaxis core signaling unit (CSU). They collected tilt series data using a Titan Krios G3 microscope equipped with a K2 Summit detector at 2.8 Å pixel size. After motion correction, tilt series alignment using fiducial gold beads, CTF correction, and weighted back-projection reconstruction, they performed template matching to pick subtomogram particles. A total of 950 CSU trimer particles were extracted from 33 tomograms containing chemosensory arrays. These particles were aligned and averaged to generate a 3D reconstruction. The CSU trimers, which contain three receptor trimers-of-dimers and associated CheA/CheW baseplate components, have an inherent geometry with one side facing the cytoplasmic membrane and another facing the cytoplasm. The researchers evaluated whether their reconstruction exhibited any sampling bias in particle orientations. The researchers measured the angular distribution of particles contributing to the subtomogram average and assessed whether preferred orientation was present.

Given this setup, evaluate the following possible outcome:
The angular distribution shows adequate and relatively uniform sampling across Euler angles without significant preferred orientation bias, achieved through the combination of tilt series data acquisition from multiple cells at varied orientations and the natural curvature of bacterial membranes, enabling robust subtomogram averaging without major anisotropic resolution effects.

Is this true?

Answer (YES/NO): NO